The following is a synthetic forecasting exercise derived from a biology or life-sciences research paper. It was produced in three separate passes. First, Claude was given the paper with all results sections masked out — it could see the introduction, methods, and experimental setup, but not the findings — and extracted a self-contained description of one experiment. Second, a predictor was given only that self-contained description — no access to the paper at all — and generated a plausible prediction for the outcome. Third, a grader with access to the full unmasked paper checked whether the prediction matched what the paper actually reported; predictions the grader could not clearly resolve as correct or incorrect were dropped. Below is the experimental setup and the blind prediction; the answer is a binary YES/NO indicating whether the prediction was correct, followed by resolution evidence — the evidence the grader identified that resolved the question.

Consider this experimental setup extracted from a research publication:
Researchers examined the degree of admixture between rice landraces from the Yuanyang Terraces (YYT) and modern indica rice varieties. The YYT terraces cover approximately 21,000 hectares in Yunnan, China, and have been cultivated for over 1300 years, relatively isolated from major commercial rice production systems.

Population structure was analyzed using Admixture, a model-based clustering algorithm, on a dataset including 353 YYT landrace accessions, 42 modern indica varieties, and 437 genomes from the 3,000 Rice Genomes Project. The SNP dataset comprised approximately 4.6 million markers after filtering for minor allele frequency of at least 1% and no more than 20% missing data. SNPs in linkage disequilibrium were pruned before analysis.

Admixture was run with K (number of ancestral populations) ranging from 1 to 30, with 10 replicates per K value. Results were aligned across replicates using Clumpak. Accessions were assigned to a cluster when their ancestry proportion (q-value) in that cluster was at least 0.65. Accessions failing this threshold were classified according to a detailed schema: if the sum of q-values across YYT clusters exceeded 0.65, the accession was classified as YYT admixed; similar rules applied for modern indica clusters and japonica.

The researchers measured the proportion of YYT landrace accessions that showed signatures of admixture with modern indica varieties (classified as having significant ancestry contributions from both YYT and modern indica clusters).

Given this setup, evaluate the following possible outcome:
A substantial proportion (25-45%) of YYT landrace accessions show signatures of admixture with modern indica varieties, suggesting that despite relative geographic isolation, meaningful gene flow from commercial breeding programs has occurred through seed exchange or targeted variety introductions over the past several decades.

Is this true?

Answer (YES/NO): NO